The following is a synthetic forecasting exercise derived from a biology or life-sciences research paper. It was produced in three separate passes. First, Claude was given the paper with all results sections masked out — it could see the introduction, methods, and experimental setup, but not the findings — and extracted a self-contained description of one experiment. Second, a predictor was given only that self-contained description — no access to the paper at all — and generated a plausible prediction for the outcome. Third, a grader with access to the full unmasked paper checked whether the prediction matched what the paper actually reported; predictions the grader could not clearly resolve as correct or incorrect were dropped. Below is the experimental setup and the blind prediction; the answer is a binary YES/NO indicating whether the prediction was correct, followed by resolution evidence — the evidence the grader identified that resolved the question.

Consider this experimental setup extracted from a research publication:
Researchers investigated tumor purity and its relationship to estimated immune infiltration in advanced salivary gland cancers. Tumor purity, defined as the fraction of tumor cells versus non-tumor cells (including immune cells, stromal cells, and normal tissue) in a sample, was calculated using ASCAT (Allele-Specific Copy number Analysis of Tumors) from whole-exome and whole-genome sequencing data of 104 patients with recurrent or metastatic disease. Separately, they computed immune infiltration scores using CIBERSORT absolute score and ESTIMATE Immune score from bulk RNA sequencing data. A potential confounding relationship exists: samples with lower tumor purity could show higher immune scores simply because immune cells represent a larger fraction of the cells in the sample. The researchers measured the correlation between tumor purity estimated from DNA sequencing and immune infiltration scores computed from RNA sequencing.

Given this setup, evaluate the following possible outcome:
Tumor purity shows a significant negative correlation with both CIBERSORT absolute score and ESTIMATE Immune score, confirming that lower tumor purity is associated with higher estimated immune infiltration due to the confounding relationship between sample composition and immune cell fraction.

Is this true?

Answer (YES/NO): NO